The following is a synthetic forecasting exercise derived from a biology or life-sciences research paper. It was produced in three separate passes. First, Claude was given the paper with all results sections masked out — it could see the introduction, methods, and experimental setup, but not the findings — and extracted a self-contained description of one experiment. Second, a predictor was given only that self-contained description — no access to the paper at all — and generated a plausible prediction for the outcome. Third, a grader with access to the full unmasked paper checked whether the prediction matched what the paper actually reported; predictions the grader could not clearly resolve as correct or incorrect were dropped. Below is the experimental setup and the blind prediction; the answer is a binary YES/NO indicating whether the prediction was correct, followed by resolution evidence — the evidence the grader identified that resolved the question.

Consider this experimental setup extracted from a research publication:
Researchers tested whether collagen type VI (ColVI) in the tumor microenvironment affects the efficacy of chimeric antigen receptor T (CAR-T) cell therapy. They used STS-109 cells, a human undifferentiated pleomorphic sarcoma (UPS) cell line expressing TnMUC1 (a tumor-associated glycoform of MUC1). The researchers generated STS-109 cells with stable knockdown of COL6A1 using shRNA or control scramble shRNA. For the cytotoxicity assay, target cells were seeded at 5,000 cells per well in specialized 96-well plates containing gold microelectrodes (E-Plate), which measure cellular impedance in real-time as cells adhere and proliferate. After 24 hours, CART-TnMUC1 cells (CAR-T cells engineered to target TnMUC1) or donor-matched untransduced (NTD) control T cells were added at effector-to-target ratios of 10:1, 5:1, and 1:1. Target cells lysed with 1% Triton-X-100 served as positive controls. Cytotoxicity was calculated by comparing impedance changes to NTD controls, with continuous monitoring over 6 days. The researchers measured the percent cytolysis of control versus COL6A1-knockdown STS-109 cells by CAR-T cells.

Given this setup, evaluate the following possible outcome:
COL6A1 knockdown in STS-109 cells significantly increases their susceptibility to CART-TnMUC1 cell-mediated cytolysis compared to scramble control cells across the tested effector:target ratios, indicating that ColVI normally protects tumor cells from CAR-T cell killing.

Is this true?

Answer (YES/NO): YES